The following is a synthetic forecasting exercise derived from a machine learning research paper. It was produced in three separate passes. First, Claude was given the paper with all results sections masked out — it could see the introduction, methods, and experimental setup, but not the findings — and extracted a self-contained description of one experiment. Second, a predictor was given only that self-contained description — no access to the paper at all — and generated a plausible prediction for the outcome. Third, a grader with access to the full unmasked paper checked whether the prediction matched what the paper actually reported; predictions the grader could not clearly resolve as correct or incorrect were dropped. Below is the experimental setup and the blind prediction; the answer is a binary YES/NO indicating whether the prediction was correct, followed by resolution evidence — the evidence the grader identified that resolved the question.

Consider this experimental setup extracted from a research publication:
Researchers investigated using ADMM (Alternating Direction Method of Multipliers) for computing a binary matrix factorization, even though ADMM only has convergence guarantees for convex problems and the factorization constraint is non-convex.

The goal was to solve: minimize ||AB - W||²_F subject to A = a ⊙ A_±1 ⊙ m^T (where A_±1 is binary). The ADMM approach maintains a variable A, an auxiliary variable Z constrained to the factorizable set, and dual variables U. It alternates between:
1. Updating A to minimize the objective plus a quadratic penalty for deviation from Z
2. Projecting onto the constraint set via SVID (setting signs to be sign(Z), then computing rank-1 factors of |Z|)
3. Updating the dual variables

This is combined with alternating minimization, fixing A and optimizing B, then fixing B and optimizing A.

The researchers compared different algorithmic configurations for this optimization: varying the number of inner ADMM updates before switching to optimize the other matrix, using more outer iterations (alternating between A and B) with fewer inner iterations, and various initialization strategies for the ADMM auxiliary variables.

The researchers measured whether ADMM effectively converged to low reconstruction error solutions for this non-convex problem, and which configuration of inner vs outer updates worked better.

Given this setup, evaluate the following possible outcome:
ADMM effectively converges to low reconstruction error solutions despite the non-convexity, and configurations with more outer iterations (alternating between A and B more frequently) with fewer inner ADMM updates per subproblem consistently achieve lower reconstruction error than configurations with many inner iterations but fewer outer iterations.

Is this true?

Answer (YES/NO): YES